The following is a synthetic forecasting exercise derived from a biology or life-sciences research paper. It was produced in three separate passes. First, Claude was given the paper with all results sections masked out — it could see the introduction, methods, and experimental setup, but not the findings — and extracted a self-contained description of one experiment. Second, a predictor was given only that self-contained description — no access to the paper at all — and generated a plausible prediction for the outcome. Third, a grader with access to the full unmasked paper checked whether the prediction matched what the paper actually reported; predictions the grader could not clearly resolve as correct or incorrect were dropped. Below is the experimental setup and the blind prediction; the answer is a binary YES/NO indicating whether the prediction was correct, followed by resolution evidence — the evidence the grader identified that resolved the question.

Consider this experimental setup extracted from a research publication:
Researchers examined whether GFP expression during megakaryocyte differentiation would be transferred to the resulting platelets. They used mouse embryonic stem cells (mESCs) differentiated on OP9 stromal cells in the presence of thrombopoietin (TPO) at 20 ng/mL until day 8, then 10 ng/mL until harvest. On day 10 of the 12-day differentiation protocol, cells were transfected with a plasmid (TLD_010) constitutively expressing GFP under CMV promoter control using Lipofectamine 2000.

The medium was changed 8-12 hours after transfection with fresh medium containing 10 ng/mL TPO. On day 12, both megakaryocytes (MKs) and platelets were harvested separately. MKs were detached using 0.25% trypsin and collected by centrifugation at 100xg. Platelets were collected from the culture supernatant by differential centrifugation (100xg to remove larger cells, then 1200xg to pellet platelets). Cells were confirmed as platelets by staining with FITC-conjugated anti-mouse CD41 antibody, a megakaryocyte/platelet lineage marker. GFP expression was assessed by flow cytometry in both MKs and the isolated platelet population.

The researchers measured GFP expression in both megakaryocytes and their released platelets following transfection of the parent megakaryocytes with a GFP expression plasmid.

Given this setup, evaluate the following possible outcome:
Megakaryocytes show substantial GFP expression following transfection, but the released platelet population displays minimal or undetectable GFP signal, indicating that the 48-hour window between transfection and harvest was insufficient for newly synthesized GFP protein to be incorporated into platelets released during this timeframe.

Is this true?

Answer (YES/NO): NO